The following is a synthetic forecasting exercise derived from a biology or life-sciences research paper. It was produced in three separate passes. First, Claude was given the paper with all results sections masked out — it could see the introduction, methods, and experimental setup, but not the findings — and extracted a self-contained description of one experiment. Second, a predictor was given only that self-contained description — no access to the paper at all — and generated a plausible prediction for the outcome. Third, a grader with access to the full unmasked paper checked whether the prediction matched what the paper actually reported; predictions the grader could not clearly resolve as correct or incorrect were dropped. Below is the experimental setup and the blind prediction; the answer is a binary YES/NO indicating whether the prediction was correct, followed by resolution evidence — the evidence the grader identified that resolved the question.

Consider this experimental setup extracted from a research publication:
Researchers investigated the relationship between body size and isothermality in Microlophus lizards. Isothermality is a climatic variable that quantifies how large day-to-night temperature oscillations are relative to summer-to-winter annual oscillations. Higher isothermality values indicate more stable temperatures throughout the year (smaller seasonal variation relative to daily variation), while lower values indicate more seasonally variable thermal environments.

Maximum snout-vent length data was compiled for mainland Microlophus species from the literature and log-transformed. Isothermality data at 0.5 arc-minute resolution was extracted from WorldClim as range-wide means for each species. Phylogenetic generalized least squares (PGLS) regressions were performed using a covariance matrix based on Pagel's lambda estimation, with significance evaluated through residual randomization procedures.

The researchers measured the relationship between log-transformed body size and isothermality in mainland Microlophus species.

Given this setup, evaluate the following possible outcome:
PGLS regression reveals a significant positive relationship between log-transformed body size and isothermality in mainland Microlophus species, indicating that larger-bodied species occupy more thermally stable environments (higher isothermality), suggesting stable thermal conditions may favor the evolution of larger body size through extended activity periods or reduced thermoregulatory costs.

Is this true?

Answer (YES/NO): NO